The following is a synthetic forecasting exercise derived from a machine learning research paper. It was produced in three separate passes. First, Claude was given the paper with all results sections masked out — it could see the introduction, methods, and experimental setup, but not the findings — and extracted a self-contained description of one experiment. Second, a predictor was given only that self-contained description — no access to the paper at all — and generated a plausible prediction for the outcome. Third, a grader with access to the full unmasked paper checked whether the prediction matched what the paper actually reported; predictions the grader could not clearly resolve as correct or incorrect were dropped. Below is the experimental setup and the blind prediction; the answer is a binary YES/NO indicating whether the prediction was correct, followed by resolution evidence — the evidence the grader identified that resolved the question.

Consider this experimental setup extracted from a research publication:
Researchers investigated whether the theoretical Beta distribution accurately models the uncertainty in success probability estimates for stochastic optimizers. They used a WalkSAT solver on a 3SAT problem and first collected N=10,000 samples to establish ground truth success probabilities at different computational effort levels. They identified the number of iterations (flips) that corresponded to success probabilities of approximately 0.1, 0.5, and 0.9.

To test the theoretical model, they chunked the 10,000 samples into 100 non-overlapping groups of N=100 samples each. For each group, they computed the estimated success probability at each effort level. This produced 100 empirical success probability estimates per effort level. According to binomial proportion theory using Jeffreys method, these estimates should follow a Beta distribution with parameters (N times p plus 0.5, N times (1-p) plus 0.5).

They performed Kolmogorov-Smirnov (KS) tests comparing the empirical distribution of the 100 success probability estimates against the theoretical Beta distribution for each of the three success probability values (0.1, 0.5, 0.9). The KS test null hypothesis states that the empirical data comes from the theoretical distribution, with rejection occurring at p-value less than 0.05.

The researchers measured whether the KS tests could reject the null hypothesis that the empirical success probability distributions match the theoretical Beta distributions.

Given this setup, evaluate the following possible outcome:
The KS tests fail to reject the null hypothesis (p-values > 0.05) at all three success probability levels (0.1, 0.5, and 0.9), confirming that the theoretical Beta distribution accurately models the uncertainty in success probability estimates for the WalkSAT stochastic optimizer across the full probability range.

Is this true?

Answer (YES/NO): YES